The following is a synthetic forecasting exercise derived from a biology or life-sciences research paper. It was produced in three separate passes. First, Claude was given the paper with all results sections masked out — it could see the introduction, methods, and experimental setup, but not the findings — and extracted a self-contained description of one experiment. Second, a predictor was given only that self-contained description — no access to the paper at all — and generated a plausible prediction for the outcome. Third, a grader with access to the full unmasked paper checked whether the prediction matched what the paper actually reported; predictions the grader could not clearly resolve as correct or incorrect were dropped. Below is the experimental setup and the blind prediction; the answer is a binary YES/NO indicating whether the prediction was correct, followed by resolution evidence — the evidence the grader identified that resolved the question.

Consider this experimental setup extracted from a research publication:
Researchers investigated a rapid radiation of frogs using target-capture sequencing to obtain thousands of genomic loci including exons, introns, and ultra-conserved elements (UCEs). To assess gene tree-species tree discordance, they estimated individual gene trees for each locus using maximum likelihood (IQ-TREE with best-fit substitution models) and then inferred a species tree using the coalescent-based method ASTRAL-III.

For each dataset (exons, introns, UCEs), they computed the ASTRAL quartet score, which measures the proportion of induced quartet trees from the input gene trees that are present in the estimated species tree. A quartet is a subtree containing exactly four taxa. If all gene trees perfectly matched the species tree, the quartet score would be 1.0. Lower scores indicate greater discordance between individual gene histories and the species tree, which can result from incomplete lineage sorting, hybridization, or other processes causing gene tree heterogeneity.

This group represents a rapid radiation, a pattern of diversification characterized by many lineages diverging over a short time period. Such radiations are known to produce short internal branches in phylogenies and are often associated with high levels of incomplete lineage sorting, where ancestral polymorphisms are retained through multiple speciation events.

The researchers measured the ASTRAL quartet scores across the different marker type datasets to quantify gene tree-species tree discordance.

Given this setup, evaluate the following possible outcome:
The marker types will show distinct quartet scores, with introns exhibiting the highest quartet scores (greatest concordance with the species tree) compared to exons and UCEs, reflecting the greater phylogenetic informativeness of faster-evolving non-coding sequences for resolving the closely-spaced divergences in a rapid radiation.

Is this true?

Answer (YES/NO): NO